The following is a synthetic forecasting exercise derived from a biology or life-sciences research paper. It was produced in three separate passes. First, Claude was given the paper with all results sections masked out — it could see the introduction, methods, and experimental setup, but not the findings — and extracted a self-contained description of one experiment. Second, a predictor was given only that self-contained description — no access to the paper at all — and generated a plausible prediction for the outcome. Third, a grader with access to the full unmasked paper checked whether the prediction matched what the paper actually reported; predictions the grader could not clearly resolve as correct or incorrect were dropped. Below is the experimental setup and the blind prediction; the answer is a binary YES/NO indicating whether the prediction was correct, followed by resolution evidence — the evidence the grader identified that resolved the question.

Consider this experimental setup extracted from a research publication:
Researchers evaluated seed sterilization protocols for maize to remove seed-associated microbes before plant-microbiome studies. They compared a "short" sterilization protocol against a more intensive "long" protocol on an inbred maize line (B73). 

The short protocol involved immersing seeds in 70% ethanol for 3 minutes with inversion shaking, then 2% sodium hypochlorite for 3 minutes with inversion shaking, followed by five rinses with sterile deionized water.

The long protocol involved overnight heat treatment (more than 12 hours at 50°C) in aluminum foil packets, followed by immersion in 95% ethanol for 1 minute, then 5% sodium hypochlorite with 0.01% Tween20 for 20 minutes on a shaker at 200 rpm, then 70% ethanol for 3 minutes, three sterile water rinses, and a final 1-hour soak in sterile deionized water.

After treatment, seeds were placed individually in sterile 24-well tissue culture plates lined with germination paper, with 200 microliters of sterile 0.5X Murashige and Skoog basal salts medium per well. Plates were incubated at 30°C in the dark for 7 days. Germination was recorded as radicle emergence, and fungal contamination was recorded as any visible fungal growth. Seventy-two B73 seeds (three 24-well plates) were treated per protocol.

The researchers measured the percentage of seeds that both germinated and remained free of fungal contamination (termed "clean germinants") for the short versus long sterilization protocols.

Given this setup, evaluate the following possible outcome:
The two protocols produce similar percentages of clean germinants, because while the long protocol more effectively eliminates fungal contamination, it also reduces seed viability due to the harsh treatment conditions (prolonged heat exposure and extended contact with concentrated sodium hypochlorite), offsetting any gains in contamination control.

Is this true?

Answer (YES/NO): YES